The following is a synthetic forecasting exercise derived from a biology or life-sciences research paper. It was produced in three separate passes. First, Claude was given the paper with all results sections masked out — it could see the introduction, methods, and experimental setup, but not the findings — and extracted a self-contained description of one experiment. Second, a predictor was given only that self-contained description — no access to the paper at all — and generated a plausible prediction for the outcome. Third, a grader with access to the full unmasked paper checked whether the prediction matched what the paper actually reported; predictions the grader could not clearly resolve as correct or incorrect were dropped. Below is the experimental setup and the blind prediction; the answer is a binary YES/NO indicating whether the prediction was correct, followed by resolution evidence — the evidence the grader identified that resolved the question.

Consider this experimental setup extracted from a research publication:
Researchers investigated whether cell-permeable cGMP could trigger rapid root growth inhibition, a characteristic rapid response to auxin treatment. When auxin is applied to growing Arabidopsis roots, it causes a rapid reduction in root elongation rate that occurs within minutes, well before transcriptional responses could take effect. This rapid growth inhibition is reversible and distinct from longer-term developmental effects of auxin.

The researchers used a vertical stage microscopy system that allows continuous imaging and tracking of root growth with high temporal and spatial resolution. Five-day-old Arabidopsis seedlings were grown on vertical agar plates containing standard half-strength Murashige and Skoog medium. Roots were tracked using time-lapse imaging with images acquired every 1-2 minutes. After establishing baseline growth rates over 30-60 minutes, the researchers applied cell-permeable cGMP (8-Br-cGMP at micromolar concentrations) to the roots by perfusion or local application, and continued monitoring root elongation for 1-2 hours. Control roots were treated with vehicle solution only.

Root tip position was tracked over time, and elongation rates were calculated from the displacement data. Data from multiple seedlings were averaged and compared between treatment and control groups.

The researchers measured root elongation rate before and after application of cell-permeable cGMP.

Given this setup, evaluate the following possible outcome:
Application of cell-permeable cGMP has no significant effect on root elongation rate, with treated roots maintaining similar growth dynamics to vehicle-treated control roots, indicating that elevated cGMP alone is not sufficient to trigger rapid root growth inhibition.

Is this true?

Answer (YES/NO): NO